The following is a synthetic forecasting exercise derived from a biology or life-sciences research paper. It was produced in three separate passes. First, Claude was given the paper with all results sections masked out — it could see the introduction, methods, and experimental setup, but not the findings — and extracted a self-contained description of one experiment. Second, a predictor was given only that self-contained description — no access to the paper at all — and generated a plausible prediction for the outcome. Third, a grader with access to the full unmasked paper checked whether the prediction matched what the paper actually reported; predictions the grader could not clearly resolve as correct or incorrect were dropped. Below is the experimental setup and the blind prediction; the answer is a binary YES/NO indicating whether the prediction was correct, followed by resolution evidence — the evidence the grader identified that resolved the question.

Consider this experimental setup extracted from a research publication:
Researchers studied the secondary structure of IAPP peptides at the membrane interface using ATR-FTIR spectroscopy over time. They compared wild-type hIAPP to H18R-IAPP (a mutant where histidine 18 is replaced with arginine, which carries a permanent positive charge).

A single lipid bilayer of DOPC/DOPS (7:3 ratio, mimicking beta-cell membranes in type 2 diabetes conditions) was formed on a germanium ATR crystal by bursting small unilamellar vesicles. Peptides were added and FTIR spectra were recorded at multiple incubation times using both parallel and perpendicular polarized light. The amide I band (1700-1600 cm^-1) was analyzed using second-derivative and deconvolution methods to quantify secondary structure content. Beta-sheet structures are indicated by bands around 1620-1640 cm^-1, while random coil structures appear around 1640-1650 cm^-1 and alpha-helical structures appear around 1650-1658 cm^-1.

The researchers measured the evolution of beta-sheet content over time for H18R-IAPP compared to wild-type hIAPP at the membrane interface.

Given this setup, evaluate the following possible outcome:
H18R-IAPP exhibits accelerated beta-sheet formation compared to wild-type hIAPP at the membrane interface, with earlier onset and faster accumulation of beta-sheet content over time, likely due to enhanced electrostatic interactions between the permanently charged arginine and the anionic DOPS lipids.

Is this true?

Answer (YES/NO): NO